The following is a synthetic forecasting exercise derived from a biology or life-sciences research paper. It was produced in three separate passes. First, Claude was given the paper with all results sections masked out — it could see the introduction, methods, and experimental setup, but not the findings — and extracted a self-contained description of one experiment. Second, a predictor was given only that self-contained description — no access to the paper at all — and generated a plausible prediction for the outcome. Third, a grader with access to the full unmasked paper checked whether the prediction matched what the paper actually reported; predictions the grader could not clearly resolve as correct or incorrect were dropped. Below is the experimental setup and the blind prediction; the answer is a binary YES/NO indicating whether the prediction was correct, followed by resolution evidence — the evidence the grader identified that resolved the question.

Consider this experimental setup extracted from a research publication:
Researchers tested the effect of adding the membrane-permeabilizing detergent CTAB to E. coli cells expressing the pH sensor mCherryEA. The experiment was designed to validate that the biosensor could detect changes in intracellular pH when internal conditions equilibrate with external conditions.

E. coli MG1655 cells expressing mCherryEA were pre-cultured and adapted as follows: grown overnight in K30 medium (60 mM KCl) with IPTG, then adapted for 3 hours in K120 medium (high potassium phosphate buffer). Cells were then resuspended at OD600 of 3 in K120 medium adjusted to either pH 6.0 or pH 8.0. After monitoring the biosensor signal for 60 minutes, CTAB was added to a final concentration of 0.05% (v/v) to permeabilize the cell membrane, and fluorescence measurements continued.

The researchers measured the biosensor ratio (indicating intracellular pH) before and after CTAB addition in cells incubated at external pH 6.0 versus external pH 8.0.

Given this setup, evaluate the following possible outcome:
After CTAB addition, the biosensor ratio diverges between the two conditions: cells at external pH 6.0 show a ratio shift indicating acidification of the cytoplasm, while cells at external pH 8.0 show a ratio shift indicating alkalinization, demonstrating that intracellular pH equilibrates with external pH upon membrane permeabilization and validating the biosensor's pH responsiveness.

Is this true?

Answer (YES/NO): YES